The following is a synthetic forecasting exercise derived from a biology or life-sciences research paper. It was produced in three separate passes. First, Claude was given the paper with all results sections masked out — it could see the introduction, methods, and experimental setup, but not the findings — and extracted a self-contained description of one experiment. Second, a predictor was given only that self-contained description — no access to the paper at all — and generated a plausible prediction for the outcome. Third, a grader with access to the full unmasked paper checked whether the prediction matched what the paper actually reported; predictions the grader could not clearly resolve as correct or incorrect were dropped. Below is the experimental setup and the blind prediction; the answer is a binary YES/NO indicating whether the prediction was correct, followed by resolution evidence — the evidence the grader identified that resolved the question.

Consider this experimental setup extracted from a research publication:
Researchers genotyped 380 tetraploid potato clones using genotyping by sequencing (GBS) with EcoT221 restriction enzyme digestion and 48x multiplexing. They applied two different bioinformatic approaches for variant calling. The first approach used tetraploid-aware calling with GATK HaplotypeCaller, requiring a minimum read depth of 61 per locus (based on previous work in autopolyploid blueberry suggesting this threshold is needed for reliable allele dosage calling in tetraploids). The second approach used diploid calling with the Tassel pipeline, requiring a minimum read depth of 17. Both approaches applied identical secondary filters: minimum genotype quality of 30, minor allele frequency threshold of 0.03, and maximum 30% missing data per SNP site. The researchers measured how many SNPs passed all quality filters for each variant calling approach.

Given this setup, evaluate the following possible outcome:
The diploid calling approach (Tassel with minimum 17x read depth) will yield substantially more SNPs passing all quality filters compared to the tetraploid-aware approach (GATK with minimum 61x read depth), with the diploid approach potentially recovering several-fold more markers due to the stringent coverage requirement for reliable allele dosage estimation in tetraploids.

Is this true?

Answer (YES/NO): YES